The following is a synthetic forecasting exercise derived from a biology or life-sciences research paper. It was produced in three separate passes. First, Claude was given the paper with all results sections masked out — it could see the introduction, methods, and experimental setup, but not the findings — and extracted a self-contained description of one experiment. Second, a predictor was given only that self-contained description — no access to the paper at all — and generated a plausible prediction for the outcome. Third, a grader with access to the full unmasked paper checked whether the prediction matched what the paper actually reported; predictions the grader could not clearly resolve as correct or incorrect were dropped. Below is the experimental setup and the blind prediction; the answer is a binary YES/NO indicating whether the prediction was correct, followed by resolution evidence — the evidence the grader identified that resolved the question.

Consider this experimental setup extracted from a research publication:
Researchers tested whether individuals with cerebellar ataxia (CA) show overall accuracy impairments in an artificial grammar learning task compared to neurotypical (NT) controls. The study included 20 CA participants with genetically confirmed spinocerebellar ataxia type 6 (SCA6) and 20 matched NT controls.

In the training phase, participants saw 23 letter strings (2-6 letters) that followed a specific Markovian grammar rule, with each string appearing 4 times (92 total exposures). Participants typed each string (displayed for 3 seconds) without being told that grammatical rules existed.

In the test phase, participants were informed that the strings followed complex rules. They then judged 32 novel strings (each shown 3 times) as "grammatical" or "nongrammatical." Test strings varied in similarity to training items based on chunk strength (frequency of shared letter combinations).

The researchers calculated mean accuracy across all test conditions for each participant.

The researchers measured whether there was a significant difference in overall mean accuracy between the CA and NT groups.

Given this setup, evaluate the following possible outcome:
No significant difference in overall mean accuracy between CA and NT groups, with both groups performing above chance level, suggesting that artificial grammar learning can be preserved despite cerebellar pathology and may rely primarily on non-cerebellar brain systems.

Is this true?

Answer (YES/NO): NO